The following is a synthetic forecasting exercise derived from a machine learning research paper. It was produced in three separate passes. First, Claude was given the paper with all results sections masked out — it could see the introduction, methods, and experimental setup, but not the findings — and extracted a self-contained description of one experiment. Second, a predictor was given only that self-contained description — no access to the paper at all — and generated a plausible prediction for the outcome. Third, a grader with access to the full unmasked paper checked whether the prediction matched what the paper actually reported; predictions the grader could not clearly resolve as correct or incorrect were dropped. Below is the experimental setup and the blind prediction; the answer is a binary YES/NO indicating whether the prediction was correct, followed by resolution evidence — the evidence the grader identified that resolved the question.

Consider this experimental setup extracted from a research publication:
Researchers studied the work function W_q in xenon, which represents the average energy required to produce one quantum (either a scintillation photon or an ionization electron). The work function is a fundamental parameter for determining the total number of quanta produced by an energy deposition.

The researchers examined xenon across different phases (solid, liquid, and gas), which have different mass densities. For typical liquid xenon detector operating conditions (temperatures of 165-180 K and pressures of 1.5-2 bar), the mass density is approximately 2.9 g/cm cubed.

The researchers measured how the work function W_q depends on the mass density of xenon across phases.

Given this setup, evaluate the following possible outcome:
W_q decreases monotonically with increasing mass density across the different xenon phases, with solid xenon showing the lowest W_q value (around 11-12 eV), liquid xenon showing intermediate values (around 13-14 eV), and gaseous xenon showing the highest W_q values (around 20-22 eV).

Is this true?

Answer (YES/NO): YES